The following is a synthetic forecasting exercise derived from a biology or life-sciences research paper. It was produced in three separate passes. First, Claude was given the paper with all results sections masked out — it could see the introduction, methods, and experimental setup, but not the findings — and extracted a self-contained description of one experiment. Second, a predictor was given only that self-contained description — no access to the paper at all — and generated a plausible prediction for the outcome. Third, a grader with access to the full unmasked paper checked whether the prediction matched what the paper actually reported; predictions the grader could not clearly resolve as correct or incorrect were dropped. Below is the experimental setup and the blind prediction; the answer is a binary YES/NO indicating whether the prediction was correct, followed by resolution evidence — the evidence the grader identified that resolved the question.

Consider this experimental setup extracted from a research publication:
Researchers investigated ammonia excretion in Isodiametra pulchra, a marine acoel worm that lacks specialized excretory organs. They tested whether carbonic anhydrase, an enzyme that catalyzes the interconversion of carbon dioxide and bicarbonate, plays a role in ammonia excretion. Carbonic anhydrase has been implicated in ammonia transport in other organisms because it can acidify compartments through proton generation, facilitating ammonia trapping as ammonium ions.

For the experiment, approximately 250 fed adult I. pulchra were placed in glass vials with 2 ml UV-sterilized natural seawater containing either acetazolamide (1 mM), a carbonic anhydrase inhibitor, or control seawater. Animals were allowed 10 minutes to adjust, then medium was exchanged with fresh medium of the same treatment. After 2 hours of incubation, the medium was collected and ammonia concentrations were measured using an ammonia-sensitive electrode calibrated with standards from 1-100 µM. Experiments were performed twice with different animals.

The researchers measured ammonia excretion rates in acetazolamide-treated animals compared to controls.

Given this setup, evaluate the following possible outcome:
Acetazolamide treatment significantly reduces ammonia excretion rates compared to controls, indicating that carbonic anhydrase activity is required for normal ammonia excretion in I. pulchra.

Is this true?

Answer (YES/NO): NO